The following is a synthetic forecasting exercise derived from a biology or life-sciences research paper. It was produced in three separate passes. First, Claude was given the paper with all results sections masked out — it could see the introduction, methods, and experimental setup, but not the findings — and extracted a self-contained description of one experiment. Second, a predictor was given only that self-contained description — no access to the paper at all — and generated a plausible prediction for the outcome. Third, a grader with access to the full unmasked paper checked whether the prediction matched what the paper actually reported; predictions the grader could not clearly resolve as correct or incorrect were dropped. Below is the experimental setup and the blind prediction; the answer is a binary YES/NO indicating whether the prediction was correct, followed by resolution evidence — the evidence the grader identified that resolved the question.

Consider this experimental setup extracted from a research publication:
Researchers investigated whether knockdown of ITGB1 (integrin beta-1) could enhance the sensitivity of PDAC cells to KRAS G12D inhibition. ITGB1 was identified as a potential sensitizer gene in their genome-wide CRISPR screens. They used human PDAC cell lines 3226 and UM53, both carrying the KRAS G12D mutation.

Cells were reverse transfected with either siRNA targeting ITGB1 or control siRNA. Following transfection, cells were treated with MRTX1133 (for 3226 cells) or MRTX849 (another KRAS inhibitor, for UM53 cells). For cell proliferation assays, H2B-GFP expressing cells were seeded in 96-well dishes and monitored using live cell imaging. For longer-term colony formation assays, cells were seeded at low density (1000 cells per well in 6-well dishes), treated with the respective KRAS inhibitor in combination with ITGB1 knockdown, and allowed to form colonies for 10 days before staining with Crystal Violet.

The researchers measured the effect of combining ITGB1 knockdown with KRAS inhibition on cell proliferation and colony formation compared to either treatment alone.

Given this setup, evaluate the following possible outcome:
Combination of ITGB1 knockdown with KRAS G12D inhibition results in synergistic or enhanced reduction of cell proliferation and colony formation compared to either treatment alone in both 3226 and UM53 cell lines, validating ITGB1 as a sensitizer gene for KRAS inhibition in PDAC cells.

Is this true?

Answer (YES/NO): YES